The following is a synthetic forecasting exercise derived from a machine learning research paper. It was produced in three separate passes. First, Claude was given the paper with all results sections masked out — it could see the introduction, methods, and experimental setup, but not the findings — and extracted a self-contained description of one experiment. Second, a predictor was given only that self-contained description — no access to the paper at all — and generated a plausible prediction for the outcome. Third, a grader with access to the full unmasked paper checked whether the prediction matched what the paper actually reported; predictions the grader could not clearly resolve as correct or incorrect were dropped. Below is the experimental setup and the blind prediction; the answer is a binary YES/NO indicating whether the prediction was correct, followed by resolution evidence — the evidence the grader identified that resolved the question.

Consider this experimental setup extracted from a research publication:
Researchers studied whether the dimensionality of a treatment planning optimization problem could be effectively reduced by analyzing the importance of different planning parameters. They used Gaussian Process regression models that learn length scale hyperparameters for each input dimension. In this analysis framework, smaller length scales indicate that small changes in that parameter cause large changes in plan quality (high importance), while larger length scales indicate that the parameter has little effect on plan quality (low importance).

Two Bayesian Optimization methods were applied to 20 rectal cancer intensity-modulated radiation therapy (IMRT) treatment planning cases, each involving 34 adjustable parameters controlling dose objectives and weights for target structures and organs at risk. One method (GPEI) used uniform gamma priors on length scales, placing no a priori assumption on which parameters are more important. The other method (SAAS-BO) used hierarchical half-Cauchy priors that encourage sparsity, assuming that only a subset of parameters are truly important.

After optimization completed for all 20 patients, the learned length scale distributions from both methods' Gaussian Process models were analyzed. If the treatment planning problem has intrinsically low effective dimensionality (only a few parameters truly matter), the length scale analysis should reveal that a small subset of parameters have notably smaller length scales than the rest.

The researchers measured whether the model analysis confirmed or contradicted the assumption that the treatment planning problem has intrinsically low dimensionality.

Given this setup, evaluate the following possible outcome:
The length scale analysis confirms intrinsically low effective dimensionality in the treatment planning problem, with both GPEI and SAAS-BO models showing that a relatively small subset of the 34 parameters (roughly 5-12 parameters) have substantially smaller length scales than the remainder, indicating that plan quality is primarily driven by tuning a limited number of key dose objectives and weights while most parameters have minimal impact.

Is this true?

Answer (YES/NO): NO